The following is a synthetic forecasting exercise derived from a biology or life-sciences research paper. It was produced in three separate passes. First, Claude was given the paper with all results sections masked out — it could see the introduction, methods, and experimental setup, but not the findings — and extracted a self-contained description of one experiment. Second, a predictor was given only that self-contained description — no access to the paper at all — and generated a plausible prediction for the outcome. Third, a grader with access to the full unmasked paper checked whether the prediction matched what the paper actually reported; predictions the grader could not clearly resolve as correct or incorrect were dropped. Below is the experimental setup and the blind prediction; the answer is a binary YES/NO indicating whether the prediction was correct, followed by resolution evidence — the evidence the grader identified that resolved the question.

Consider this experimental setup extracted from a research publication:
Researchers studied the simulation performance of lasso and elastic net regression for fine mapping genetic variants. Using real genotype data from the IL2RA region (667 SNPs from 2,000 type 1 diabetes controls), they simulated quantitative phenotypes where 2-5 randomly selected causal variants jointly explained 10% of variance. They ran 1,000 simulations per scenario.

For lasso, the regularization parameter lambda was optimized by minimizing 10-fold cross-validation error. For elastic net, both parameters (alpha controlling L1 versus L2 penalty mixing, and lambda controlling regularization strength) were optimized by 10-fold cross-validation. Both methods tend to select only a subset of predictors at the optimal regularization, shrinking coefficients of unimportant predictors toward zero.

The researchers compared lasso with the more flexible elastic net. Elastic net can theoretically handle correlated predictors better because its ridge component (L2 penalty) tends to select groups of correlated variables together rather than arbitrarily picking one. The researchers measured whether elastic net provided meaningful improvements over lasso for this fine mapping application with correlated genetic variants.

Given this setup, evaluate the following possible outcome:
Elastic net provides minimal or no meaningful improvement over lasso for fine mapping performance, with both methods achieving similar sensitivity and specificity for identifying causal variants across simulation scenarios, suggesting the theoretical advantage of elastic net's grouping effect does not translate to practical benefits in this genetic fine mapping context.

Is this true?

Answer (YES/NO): YES